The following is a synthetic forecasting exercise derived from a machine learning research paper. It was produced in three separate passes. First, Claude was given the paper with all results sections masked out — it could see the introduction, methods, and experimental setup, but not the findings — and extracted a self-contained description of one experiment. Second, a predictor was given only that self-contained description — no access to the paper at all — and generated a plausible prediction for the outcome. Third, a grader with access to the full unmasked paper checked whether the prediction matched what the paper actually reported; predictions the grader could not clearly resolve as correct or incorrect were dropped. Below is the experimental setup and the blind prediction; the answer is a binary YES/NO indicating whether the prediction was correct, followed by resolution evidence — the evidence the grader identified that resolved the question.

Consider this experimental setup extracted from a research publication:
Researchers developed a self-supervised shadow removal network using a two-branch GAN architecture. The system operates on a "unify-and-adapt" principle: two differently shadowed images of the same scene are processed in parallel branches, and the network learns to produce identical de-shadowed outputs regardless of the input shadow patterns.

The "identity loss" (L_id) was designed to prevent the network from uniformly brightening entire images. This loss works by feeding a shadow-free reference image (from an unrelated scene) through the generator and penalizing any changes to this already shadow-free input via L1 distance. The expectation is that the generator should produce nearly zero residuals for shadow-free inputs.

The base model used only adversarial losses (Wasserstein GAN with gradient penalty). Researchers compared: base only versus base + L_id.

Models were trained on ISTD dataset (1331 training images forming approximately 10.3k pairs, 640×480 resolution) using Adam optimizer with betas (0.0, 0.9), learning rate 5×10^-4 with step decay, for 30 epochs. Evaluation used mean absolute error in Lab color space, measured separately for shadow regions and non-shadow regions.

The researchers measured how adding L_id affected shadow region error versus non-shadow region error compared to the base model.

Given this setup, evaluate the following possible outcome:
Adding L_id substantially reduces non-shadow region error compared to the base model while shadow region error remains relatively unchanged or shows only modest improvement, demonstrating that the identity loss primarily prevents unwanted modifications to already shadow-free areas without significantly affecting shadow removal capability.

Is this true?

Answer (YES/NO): NO